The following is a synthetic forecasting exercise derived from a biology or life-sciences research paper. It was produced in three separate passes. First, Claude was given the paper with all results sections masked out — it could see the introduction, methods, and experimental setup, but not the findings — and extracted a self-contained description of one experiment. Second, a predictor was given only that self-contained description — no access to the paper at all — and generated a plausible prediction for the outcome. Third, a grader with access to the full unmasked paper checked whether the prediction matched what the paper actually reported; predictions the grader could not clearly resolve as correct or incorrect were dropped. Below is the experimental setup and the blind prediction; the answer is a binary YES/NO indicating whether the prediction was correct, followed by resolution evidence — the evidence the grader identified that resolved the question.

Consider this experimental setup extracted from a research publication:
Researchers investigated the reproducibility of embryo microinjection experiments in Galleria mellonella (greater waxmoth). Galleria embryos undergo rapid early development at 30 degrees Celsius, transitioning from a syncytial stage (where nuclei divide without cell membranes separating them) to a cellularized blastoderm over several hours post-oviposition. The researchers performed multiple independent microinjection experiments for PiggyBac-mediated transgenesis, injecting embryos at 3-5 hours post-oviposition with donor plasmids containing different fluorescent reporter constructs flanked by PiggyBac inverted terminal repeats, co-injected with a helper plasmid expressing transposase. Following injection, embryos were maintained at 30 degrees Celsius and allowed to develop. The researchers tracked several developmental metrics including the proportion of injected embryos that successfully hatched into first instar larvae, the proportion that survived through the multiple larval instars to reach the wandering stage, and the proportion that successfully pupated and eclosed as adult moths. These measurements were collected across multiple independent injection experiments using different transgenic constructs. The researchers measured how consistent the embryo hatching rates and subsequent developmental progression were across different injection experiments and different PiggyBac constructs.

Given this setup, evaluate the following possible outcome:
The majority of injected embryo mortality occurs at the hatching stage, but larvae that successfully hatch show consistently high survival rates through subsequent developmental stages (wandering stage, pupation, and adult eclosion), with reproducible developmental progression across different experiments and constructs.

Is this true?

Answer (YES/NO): NO